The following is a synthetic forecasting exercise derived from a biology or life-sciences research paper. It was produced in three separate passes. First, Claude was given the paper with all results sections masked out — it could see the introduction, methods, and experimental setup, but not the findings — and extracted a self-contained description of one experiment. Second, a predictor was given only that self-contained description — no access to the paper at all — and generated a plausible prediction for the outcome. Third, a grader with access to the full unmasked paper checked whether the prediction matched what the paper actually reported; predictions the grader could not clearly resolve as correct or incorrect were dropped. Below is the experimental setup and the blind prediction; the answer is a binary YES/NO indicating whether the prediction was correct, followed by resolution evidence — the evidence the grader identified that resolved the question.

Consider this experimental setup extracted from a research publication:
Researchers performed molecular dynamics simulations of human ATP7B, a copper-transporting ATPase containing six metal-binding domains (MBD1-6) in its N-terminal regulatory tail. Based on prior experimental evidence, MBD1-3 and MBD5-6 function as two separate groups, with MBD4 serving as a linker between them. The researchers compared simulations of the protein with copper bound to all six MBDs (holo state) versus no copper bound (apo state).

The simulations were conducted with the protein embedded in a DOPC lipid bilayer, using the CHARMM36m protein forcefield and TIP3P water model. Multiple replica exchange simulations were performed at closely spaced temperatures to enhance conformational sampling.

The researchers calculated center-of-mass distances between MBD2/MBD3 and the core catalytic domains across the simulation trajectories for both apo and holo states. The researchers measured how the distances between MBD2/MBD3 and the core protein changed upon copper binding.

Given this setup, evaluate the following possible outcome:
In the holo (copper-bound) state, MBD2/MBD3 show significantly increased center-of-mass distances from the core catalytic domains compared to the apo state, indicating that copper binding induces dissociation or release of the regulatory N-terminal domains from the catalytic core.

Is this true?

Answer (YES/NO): YES